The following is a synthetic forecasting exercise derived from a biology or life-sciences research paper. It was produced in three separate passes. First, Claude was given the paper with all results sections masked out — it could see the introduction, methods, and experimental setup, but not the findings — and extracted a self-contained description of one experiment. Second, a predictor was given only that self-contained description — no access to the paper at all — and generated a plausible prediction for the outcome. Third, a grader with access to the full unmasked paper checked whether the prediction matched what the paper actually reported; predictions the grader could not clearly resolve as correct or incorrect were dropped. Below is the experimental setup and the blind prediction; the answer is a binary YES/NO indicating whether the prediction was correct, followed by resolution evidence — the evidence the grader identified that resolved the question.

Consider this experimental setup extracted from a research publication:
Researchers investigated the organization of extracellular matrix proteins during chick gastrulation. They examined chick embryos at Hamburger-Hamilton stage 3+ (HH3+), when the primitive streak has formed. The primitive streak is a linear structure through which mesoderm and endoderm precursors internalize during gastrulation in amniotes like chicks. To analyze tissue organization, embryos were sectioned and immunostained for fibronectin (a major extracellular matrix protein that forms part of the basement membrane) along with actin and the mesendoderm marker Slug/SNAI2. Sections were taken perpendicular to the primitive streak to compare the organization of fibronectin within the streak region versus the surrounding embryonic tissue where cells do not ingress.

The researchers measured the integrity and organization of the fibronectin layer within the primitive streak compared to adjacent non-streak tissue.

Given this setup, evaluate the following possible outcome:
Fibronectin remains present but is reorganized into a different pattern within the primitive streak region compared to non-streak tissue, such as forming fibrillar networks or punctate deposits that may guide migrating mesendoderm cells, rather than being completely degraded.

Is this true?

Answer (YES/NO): NO